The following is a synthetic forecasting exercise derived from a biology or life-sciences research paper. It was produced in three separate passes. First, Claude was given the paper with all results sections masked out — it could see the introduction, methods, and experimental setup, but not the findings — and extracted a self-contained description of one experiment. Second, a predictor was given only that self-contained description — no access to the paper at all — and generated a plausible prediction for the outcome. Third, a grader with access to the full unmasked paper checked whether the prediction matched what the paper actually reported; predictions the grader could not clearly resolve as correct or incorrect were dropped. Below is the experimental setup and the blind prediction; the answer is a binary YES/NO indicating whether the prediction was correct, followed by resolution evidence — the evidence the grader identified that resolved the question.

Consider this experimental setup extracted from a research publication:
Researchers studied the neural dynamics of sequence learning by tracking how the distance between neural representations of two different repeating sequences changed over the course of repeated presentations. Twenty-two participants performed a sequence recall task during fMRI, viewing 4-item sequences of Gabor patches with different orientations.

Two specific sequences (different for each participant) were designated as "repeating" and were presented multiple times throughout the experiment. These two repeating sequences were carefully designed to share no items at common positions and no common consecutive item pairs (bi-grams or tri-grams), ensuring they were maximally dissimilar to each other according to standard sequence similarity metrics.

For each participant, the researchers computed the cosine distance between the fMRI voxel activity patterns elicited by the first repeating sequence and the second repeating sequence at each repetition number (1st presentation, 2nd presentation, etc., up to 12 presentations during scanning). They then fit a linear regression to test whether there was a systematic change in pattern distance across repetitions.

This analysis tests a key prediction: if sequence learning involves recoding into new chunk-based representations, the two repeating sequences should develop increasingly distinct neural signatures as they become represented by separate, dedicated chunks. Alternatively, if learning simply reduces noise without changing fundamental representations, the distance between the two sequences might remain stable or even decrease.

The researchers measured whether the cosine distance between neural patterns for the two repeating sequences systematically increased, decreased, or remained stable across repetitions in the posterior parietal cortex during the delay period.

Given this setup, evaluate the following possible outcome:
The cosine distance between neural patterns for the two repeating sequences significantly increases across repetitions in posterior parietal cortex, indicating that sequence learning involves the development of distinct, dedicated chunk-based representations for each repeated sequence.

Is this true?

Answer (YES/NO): NO